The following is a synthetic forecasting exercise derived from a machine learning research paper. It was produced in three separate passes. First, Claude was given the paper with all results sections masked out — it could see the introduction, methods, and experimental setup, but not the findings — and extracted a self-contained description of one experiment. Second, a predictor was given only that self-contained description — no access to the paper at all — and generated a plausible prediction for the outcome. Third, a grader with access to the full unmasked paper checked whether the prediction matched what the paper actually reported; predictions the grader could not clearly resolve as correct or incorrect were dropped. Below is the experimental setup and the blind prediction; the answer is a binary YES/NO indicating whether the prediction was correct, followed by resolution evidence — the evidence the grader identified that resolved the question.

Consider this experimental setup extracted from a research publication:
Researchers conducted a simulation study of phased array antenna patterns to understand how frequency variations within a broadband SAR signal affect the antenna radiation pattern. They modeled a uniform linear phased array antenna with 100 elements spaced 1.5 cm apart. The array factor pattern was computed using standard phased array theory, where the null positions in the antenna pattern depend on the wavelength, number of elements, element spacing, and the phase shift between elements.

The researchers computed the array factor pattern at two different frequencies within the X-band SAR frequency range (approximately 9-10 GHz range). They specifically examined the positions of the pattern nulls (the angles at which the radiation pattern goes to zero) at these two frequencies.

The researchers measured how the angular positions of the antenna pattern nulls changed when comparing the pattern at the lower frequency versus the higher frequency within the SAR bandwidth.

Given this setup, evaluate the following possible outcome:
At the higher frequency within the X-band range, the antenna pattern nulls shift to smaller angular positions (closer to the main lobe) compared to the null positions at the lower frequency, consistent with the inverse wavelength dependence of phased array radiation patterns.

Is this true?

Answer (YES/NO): YES